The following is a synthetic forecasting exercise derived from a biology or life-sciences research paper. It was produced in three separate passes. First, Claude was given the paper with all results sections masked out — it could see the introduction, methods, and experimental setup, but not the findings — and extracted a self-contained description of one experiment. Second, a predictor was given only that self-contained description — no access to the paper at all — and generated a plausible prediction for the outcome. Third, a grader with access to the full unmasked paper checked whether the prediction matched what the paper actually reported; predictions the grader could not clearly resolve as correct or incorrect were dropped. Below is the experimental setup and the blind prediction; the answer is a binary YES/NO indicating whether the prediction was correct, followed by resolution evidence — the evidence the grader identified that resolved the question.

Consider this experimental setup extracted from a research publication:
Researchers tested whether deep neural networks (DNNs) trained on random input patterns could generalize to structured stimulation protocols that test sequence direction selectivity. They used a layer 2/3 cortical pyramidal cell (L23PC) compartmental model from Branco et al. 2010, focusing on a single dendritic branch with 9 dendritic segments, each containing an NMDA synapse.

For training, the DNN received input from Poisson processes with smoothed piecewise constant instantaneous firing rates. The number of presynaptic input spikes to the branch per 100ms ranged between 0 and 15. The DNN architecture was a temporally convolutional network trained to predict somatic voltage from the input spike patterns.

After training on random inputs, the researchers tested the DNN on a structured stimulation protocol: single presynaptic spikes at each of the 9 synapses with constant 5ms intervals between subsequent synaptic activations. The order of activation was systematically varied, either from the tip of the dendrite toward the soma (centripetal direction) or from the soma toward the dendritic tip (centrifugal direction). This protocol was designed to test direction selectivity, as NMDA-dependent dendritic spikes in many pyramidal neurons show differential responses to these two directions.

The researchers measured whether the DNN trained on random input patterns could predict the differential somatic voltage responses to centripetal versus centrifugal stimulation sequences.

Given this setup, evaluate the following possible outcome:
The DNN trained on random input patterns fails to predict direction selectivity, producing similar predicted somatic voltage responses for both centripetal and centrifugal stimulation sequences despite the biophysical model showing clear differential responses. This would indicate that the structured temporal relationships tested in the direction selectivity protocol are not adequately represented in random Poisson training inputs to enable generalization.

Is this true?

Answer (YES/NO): NO